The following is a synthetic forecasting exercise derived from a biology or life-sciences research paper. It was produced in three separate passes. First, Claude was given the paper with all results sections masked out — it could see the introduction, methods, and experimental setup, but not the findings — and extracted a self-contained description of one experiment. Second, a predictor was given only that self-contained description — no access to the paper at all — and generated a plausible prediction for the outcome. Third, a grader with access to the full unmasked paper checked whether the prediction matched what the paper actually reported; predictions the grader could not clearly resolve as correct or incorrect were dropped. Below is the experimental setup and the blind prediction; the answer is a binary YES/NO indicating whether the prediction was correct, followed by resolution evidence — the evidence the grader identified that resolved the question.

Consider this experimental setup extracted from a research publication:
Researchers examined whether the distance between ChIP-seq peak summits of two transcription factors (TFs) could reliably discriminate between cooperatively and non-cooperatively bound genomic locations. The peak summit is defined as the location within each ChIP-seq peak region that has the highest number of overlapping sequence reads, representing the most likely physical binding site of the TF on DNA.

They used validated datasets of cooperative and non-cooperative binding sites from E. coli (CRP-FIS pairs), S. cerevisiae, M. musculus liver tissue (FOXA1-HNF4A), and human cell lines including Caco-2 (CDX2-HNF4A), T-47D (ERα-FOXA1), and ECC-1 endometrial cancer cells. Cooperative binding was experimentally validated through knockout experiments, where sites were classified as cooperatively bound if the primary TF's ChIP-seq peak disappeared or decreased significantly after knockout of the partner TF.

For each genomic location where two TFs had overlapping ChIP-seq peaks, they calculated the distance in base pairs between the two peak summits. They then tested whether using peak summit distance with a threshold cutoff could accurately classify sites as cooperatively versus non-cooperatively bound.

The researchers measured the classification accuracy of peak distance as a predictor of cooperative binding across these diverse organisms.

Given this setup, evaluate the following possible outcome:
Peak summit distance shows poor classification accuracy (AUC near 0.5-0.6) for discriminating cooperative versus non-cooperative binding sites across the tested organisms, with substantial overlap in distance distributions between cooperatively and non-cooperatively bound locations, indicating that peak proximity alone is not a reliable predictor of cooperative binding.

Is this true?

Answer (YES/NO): YES